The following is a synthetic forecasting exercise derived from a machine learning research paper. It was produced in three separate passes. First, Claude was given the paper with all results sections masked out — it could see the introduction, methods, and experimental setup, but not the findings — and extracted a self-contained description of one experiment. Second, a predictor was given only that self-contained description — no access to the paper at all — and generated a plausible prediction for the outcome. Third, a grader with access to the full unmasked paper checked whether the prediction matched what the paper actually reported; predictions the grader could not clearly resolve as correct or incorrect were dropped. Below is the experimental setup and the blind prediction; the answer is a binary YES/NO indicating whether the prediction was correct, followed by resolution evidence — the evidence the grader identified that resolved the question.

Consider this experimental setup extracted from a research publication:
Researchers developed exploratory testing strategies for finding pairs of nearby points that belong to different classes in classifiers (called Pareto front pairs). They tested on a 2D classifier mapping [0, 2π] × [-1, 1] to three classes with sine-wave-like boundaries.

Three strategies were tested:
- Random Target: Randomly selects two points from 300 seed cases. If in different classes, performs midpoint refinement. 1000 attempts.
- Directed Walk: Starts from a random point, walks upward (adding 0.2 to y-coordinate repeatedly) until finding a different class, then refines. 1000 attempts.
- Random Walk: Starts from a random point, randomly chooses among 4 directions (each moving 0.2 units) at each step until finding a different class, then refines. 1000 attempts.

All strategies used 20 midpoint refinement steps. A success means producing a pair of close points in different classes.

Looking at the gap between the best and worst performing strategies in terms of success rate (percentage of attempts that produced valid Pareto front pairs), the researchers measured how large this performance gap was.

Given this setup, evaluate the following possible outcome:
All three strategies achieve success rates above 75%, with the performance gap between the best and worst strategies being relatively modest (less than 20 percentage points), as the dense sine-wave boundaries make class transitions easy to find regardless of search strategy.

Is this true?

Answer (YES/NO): NO